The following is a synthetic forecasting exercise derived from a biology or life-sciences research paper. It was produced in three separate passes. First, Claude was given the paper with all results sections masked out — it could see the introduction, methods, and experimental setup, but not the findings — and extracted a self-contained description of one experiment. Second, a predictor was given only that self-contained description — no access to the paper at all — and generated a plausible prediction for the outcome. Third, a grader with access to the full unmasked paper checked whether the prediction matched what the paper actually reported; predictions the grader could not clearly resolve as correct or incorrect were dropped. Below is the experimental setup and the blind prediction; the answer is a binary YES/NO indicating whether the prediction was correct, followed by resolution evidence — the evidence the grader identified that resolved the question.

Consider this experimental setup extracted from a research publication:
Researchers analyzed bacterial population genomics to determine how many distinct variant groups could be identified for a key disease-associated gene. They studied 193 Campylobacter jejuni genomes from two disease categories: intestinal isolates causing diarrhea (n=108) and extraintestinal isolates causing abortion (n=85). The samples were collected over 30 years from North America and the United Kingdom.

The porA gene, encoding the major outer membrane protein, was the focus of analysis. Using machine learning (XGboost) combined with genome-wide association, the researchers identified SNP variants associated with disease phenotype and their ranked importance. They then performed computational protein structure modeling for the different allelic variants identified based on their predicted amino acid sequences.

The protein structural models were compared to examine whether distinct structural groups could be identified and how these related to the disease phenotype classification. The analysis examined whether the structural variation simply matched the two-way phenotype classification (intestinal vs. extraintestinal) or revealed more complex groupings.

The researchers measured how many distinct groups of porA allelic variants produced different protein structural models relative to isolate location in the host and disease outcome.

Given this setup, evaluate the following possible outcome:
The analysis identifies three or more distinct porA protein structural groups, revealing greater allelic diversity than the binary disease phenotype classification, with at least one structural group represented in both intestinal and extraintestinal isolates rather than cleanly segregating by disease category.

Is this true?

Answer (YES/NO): NO